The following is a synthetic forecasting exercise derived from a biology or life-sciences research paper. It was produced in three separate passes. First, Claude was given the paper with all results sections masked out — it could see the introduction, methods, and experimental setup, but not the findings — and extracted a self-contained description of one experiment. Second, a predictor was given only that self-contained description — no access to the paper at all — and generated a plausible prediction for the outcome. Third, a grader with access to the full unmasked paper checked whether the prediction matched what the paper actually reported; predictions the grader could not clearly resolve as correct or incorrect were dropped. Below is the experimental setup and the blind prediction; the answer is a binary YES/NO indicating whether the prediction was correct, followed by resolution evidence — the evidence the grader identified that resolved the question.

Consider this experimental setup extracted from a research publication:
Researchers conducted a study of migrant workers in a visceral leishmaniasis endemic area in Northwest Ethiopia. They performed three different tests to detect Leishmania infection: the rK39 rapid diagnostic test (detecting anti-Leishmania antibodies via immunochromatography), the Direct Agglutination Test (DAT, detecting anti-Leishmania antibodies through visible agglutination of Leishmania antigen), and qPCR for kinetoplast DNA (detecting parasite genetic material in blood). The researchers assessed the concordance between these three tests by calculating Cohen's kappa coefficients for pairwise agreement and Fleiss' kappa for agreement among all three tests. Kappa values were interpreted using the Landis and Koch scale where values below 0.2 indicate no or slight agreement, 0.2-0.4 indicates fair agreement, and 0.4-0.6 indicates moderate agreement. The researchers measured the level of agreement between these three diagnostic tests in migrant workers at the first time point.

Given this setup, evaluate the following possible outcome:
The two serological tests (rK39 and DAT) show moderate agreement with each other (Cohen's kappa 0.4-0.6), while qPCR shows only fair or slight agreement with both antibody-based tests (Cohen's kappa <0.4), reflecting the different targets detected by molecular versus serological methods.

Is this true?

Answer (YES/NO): NO